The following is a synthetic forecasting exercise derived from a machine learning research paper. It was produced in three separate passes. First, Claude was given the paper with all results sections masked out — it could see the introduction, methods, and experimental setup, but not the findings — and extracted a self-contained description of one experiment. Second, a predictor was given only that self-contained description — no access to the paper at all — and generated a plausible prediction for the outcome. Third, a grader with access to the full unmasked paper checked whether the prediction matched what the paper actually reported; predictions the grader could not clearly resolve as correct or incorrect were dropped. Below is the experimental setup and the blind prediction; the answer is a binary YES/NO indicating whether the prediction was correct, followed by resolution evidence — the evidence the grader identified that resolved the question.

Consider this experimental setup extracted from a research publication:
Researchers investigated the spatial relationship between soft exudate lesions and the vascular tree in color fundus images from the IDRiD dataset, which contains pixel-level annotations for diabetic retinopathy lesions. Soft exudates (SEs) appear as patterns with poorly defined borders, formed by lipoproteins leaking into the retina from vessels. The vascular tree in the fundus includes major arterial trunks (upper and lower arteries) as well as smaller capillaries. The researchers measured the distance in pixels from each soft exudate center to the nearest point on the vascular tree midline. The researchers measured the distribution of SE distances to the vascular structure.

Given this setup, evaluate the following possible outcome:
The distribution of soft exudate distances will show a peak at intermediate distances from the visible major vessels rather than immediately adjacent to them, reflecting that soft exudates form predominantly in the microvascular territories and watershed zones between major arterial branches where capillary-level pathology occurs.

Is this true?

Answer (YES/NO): NO